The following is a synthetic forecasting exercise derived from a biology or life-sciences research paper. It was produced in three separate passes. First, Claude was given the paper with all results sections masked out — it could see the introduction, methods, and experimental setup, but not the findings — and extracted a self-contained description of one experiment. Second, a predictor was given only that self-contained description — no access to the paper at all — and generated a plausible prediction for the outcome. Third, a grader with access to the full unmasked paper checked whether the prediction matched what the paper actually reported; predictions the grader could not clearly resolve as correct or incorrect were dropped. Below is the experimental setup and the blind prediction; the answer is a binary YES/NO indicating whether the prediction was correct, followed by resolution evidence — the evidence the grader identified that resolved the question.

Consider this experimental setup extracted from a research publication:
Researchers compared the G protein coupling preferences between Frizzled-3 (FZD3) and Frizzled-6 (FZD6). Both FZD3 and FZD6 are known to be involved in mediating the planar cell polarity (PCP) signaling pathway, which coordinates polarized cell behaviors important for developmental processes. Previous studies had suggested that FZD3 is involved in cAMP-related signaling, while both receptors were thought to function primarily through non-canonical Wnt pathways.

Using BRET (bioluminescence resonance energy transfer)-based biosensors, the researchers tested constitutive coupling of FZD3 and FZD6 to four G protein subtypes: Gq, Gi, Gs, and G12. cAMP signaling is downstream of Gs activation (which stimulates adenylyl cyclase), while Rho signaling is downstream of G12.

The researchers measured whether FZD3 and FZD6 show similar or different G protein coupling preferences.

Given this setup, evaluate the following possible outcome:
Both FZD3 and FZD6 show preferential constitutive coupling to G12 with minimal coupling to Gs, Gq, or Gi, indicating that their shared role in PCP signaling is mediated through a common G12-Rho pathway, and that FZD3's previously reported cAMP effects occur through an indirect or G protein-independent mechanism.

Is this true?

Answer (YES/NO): NO